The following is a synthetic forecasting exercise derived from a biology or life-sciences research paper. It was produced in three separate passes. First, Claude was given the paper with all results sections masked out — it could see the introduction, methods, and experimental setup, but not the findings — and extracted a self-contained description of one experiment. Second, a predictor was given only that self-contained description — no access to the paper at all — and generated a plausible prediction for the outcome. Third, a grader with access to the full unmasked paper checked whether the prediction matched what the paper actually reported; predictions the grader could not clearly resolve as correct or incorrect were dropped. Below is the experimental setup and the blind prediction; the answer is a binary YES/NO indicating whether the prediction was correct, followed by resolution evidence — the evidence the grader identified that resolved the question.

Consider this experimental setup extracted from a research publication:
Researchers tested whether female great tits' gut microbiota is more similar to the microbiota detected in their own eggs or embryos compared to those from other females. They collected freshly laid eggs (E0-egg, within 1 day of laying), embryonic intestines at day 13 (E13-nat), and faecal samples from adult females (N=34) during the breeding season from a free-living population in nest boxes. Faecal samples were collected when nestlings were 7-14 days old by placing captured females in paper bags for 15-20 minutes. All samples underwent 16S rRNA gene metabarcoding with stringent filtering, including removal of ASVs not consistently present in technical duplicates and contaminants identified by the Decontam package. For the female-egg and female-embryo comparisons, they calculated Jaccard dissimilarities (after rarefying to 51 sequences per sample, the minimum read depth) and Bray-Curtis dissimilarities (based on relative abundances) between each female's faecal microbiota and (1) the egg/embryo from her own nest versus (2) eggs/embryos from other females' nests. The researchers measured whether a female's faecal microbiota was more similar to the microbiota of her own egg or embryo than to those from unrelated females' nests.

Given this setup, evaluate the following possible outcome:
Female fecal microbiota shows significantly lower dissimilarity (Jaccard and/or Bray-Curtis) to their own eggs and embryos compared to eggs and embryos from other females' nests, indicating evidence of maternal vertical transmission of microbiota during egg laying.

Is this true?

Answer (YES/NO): NO